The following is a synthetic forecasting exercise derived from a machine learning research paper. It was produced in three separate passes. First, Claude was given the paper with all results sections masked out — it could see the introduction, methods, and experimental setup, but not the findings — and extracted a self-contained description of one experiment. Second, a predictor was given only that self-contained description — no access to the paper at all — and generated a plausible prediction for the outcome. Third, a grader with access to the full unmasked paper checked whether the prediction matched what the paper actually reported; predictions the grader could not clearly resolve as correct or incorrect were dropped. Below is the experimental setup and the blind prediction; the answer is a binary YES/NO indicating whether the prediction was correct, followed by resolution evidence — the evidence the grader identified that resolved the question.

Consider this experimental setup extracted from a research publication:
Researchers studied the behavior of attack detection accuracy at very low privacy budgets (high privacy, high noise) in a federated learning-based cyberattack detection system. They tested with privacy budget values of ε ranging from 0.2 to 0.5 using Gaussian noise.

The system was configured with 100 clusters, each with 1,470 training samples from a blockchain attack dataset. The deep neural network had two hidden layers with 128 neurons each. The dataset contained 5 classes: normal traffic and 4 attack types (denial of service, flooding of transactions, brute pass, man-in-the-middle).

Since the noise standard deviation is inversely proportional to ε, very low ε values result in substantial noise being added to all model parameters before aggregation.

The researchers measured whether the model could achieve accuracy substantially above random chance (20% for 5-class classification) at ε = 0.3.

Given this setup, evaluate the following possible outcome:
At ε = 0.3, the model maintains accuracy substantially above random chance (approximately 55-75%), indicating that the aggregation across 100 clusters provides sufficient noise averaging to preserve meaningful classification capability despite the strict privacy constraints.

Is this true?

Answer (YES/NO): NO